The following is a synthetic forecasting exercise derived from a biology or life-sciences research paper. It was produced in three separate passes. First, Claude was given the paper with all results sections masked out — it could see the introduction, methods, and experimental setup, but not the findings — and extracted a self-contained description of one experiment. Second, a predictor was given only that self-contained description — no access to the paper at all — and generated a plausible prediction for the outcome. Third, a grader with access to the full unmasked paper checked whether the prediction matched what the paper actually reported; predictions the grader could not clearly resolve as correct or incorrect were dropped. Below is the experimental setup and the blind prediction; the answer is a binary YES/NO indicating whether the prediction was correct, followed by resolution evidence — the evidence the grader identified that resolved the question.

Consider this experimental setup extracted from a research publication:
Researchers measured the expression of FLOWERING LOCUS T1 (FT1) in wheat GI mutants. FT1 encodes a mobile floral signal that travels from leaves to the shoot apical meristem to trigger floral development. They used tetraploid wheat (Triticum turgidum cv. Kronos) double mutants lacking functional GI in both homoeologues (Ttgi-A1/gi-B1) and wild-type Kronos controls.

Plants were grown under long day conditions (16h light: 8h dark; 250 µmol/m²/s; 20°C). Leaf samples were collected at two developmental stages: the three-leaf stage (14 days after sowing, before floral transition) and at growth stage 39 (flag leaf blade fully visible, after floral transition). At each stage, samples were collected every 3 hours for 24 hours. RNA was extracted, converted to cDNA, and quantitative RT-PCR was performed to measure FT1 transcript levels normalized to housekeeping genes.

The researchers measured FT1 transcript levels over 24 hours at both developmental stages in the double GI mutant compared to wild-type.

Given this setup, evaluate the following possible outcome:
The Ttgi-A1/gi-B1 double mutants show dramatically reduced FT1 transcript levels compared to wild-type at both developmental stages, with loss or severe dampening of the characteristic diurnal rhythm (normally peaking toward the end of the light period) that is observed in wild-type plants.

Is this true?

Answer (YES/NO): NO